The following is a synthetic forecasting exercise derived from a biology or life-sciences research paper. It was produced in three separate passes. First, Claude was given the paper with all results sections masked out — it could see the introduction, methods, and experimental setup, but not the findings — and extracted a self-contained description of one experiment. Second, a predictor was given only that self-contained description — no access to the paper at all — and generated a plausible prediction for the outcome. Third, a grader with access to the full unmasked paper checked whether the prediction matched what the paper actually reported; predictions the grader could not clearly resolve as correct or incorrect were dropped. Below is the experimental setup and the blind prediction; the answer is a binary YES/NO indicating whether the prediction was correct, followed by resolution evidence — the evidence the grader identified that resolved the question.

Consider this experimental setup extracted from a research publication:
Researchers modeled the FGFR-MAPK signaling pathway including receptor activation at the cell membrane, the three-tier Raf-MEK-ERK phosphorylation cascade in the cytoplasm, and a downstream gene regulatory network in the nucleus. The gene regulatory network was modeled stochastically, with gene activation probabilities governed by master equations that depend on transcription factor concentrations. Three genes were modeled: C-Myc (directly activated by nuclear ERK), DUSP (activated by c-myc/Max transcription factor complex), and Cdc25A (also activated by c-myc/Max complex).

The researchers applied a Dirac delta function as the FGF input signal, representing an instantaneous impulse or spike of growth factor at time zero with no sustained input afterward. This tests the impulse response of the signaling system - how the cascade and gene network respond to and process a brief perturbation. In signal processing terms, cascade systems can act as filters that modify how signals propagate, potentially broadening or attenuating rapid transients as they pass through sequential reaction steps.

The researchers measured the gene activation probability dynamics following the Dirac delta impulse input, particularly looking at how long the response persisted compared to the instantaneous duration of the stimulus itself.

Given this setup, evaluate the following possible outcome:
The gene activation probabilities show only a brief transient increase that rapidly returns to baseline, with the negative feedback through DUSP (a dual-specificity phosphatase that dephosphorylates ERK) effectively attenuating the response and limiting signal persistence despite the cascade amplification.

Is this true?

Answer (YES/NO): NO